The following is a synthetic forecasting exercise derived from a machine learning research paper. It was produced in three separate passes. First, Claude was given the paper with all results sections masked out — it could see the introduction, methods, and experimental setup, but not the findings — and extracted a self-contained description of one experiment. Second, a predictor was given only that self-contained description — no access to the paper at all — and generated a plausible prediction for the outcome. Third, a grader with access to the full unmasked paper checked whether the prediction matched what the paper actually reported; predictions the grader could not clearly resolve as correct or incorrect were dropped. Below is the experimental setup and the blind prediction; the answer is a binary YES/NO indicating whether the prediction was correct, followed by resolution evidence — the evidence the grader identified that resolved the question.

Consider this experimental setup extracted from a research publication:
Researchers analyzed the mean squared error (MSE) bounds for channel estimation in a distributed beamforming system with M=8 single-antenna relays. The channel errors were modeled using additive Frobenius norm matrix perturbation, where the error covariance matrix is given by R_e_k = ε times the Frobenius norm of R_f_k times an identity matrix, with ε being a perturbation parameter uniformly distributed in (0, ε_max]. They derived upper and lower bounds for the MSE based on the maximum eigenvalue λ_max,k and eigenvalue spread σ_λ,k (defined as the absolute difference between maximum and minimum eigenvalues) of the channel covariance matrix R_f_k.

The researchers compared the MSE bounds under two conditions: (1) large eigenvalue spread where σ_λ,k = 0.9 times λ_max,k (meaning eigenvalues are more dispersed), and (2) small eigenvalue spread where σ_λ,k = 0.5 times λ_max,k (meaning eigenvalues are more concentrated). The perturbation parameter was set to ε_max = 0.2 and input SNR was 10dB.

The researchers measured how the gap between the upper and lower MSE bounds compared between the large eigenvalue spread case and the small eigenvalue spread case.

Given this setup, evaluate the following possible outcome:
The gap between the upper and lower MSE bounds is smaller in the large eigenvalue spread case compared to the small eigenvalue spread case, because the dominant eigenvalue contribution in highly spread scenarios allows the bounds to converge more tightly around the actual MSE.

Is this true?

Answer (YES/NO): NO